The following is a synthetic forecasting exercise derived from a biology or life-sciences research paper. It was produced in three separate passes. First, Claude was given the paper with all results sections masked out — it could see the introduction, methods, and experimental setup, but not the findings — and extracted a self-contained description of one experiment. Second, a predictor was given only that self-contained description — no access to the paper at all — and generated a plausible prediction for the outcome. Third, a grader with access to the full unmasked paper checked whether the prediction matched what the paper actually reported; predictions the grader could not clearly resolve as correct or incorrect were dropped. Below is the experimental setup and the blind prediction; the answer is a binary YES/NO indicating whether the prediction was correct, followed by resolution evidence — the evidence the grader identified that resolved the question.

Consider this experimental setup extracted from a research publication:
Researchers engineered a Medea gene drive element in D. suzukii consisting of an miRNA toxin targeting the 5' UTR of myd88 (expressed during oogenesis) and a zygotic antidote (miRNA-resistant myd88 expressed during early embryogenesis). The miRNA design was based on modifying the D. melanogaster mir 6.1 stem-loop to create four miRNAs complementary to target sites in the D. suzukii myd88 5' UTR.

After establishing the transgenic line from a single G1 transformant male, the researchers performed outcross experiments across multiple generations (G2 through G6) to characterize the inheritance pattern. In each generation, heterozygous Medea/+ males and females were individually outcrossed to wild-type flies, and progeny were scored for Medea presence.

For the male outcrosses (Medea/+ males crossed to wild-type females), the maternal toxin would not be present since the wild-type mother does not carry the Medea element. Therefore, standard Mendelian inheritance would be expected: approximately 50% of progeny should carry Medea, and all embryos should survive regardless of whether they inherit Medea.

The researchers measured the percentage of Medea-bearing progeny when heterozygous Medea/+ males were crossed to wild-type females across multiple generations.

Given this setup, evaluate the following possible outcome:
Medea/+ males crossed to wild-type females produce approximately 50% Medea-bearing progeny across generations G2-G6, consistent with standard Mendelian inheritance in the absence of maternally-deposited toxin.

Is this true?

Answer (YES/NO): YES